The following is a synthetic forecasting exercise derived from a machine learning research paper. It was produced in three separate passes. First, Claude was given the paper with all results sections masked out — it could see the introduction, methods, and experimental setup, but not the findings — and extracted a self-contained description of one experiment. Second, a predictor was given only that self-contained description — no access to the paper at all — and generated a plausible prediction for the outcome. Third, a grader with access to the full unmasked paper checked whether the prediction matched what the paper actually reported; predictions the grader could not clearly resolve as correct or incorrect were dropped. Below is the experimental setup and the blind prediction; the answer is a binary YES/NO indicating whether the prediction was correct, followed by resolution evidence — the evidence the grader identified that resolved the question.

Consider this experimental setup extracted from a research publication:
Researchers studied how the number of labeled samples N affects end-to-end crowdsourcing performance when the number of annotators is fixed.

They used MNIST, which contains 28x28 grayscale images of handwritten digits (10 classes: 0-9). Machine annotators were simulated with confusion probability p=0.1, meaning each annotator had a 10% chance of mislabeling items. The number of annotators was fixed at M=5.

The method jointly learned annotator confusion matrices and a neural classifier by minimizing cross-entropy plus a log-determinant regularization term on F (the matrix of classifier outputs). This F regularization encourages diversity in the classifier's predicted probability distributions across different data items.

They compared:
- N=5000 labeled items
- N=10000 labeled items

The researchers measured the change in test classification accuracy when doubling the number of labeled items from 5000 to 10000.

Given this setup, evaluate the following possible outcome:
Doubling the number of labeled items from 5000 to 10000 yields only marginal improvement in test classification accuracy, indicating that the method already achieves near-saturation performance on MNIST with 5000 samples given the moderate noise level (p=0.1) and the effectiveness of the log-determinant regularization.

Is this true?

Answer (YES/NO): NO